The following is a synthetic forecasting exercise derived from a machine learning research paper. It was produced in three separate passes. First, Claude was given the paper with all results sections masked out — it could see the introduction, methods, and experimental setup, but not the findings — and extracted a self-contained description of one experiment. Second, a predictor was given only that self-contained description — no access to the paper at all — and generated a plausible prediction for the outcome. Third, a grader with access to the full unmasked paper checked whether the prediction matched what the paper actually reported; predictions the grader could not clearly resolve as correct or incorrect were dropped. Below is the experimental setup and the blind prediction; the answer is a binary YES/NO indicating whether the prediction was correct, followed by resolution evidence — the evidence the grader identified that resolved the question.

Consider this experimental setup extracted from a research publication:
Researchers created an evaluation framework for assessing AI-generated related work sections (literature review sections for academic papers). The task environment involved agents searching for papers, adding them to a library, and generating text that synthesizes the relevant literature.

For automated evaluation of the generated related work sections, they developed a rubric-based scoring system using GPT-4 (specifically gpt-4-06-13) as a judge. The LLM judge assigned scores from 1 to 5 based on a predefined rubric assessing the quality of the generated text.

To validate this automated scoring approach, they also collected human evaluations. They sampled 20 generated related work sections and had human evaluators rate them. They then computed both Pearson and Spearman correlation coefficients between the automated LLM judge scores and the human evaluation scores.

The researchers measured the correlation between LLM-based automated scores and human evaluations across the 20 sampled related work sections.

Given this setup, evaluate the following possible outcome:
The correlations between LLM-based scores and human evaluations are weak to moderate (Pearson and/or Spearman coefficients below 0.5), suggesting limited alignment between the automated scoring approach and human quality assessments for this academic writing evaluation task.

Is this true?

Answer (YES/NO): NO